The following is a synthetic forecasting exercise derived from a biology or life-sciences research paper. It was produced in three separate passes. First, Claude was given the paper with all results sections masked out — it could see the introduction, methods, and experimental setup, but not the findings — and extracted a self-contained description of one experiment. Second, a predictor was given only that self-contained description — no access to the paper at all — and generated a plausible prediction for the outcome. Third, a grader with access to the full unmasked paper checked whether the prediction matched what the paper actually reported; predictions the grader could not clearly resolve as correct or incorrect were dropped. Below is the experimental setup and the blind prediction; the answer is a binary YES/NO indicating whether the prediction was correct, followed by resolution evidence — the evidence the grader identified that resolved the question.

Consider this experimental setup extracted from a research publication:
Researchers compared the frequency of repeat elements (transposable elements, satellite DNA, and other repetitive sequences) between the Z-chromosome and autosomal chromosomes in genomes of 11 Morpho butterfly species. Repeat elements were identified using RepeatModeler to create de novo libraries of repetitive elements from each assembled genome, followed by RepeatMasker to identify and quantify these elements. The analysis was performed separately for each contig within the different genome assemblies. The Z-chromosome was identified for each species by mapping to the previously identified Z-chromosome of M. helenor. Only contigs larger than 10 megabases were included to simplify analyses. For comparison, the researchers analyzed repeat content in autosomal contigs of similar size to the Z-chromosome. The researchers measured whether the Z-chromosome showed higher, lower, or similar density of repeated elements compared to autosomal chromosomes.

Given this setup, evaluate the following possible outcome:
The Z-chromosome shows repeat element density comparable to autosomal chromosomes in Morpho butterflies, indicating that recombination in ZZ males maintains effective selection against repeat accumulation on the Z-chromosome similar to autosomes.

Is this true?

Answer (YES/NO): YES